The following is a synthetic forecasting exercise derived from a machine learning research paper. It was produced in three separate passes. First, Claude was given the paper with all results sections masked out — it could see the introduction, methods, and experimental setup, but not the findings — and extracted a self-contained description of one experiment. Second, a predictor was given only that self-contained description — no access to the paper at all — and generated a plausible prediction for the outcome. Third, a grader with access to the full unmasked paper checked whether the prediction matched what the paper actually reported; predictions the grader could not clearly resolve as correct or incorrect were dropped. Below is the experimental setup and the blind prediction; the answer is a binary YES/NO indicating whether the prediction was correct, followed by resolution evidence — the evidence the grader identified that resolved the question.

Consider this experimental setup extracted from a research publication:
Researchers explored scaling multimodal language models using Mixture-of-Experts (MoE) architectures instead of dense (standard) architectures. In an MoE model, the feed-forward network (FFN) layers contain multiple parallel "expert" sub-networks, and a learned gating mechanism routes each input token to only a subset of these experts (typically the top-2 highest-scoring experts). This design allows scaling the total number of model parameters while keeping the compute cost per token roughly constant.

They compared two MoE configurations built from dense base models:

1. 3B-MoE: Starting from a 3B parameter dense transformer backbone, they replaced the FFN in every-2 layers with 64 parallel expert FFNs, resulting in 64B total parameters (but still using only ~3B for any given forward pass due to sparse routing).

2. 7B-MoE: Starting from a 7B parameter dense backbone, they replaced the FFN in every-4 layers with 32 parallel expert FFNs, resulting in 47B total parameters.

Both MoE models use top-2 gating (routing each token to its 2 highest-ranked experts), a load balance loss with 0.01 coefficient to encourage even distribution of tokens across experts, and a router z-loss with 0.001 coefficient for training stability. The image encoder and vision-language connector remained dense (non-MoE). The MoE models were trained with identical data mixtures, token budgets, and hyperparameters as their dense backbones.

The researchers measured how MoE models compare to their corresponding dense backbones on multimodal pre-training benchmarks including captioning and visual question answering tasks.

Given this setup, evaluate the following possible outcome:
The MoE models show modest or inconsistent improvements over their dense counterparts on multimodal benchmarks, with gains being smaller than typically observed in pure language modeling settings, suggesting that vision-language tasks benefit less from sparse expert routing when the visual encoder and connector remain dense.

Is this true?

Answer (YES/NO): NO